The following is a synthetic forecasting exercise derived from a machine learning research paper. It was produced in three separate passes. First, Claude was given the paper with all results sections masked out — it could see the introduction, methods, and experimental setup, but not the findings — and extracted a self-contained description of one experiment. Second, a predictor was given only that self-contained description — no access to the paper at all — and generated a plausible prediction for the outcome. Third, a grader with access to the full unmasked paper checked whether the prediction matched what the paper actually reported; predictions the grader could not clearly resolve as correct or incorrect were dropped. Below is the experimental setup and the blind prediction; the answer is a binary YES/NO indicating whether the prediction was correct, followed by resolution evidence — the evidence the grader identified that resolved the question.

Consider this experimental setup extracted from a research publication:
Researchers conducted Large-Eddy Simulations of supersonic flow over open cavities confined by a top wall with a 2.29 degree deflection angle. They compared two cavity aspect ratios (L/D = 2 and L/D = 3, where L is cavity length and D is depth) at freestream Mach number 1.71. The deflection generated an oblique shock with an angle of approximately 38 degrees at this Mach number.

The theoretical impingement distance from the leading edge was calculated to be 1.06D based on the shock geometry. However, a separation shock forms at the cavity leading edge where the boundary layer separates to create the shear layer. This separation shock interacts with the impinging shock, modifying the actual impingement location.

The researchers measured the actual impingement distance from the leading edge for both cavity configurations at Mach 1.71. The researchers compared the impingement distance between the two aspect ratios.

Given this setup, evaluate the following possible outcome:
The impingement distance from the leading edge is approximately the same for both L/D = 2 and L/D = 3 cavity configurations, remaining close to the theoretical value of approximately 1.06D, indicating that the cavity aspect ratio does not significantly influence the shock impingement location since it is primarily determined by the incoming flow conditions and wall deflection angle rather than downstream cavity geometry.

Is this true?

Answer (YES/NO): NO